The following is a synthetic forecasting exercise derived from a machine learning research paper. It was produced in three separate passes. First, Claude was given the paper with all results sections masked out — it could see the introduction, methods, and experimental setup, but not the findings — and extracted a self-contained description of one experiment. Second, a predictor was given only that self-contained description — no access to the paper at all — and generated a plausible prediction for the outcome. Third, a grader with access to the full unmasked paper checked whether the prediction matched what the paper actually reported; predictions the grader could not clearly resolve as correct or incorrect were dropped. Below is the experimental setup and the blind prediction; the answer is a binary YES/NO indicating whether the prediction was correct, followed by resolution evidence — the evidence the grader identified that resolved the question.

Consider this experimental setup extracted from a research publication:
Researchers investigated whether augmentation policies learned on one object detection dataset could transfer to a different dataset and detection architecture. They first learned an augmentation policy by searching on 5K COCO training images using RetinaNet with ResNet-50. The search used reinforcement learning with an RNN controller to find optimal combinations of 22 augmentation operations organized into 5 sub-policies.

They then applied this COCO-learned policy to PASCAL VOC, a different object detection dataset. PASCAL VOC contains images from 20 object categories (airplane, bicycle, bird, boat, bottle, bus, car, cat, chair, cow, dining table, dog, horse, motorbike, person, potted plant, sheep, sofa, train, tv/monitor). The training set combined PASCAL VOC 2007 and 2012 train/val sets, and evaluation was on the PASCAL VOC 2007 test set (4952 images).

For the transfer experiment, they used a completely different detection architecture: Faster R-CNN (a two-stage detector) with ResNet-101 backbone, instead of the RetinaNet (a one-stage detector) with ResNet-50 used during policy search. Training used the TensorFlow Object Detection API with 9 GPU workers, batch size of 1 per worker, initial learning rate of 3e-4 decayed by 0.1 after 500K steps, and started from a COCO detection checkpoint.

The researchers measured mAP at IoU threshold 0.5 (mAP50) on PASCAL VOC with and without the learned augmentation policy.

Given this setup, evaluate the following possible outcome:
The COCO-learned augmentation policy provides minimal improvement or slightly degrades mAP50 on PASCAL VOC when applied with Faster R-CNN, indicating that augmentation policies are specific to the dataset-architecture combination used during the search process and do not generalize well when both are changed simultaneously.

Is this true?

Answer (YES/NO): NO